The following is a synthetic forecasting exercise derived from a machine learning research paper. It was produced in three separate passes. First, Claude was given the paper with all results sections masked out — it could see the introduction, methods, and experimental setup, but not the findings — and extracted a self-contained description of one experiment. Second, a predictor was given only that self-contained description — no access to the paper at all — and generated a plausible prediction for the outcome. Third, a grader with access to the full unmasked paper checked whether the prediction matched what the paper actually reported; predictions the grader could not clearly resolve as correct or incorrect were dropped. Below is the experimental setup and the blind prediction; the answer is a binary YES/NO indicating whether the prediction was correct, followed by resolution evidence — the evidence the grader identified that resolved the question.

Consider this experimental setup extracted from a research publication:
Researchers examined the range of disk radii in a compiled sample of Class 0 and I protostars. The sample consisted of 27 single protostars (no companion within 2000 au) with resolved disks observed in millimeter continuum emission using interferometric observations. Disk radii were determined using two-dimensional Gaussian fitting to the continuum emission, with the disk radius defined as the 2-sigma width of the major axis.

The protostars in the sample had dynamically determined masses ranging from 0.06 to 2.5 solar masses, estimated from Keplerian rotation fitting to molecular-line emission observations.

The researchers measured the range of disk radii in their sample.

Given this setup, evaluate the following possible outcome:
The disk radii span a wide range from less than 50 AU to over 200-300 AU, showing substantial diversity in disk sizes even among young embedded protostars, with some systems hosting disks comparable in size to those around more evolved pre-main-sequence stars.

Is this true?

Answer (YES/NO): YES